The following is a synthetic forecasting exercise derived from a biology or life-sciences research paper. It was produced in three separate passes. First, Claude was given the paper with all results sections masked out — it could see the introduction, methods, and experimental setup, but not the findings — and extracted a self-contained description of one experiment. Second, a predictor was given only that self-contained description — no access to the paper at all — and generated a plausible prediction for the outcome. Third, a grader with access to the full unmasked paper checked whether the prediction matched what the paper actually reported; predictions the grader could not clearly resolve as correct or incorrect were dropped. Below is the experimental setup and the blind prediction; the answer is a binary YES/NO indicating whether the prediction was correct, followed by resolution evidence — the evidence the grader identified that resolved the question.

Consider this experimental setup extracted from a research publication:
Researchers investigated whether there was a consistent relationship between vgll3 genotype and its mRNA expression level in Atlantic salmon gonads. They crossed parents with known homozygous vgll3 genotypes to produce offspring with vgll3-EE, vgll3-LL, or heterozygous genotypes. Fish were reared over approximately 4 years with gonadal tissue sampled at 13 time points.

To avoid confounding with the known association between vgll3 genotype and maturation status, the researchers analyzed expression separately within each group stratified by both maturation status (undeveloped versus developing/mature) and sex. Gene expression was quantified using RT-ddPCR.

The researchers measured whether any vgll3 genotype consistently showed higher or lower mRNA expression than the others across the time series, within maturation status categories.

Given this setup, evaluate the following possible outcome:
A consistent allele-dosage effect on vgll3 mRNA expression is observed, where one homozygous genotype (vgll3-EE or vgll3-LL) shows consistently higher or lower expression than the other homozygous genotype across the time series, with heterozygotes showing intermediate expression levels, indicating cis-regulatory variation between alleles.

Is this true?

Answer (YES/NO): NO